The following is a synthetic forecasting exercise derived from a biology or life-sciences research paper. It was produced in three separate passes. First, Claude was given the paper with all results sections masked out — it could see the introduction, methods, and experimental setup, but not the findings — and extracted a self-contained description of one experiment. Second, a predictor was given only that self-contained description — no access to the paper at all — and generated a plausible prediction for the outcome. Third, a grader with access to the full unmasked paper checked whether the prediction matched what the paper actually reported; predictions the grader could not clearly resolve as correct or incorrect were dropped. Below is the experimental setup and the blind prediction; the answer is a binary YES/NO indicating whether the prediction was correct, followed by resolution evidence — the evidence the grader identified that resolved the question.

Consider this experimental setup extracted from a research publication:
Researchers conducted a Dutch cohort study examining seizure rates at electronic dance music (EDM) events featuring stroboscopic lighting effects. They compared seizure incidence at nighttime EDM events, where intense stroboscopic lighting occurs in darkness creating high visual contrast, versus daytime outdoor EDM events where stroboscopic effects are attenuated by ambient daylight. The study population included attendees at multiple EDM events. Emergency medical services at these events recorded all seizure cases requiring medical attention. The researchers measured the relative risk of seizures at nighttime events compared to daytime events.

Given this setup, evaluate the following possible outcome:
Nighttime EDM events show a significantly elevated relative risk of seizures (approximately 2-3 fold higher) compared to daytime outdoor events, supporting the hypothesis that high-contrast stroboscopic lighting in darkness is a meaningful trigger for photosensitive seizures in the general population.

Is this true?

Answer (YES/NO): NO